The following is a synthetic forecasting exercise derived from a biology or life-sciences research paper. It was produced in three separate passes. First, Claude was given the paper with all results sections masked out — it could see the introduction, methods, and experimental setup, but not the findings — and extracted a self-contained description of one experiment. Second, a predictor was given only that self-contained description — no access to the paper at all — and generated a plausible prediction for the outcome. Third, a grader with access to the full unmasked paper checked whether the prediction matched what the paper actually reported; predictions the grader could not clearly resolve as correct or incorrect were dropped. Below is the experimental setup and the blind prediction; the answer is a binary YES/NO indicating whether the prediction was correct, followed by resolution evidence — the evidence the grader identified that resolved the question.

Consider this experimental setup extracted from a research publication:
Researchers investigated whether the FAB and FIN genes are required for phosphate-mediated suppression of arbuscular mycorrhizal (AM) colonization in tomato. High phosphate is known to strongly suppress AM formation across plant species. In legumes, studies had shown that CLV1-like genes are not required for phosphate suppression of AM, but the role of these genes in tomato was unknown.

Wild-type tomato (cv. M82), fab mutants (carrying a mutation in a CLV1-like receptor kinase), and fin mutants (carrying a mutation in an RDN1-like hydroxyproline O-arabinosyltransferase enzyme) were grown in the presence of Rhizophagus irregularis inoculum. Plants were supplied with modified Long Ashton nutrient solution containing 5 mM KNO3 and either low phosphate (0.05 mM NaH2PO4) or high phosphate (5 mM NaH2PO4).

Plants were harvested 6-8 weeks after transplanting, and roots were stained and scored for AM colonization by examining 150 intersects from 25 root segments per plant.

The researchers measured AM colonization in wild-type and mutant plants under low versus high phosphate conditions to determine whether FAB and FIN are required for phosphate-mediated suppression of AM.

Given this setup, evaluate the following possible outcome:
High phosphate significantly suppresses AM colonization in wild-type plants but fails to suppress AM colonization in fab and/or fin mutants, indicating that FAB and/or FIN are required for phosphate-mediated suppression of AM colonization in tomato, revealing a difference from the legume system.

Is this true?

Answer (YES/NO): NO